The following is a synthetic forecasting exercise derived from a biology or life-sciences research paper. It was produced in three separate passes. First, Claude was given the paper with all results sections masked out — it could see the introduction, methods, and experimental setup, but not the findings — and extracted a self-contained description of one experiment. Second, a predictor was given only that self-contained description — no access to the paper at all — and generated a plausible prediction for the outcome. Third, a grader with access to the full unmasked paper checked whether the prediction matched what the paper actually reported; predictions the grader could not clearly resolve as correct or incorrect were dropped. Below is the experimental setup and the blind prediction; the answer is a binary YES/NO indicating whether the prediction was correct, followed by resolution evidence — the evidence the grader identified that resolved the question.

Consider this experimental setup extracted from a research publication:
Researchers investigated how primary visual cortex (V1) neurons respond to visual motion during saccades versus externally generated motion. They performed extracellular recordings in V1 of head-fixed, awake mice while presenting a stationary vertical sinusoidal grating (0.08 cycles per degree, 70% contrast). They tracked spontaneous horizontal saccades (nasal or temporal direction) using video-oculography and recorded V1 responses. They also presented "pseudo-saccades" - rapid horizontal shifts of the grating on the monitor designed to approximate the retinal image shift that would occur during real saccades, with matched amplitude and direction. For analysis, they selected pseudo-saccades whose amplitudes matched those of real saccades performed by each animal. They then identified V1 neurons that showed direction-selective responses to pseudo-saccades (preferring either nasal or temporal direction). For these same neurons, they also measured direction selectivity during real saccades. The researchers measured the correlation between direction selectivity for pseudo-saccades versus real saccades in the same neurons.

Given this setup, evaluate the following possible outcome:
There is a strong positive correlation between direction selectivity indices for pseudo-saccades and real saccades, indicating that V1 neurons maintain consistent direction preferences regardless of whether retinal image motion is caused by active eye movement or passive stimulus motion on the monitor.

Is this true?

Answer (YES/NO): NO